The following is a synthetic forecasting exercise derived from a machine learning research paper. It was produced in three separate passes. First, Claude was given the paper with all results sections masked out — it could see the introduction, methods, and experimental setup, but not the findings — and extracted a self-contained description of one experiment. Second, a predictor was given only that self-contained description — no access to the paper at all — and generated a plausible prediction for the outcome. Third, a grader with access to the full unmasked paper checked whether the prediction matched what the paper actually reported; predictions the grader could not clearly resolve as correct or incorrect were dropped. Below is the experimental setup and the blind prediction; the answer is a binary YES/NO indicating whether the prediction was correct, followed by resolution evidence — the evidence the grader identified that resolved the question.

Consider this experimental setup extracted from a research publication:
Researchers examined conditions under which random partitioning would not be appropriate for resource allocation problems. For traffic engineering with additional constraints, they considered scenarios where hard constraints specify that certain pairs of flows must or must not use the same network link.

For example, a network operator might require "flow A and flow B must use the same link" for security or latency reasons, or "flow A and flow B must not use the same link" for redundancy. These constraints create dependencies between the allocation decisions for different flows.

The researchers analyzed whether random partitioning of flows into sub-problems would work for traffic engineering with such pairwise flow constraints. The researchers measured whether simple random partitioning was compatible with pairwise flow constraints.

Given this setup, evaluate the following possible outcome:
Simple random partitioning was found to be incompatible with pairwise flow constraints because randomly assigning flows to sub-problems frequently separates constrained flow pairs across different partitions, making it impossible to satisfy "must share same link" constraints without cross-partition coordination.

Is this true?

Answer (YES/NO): YES